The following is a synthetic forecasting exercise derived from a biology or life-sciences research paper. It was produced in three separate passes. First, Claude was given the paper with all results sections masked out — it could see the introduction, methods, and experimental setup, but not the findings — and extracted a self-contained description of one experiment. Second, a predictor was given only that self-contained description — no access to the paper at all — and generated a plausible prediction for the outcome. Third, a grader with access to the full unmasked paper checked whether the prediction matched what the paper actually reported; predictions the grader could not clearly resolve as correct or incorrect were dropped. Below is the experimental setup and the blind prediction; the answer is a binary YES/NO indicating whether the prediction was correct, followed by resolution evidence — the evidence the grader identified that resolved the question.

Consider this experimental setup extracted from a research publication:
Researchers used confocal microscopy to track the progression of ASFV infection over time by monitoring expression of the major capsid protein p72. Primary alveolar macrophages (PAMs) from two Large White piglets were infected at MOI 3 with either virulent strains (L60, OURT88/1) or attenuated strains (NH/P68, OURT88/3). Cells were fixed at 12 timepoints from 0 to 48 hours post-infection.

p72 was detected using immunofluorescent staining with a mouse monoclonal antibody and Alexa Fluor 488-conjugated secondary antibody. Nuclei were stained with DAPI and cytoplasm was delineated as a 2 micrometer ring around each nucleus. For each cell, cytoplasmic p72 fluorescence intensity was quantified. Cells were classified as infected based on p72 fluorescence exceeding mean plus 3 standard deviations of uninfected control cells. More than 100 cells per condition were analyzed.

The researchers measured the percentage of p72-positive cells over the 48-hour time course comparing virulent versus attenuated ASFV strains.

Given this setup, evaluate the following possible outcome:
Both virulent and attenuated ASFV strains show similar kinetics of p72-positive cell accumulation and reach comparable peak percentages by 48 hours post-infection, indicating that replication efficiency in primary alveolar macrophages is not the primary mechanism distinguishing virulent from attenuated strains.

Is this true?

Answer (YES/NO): NO